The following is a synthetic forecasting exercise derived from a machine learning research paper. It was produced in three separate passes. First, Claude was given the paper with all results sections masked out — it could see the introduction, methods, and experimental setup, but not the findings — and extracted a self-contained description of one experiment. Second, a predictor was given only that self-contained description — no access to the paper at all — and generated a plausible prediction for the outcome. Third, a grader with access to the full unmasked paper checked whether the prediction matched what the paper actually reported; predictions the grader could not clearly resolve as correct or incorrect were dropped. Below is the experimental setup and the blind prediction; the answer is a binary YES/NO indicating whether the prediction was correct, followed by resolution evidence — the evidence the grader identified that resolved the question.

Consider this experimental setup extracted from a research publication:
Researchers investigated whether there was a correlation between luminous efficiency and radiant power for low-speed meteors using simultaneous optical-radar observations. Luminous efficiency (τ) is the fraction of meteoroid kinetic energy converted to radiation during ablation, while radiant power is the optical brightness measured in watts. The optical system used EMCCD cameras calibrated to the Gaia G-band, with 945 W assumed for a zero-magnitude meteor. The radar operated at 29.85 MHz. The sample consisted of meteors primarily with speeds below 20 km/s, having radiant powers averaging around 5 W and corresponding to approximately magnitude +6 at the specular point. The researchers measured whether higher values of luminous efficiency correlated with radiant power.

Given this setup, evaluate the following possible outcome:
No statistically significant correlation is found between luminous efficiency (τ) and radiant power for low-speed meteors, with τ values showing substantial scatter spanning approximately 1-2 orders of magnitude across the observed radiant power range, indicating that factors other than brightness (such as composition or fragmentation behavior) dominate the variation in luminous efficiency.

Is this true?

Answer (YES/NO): NO